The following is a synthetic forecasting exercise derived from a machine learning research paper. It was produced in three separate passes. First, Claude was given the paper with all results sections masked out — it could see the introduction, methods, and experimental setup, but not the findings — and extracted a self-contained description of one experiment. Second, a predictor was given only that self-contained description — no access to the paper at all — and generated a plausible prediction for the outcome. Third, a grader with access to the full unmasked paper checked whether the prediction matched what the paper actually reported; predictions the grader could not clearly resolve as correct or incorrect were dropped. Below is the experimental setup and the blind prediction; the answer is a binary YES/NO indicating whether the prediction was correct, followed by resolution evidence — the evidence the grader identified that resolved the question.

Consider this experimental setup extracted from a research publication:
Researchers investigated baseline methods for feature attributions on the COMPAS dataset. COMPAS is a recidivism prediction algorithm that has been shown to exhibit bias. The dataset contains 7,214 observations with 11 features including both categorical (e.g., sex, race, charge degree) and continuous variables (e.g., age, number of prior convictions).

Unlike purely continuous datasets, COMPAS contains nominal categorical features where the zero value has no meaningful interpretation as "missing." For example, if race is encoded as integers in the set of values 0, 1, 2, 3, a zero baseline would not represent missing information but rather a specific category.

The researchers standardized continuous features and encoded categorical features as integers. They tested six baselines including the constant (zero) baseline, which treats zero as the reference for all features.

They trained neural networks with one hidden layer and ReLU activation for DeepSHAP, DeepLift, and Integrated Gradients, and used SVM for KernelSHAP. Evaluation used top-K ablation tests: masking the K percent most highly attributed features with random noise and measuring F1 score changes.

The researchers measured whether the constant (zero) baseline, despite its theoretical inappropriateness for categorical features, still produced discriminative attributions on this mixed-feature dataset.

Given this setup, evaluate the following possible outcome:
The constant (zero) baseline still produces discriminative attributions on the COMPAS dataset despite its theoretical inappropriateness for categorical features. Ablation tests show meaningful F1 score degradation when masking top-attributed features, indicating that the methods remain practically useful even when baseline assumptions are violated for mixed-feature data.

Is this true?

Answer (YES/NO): YES